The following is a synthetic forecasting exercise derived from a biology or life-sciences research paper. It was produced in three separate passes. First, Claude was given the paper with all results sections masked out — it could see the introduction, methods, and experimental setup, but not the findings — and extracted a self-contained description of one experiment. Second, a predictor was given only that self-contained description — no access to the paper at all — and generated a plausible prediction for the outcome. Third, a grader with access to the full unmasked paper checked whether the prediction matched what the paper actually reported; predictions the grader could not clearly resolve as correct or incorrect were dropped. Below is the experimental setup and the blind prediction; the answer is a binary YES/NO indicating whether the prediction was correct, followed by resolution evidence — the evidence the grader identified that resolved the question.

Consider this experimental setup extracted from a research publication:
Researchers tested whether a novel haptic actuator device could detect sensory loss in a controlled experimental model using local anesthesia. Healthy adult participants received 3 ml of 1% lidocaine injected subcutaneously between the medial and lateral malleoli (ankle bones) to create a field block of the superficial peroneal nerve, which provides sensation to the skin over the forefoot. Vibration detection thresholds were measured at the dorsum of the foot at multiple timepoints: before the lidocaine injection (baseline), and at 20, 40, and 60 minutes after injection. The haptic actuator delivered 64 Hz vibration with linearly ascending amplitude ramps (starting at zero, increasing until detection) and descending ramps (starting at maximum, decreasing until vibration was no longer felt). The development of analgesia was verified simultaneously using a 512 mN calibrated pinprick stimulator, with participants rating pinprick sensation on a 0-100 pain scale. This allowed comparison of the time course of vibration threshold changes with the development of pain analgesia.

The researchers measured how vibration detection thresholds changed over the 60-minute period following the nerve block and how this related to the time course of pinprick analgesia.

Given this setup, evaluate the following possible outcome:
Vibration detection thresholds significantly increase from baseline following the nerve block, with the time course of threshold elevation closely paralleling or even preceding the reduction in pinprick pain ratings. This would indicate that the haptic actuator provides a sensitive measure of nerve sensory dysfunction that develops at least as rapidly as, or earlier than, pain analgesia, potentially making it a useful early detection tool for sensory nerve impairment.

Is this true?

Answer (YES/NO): YES